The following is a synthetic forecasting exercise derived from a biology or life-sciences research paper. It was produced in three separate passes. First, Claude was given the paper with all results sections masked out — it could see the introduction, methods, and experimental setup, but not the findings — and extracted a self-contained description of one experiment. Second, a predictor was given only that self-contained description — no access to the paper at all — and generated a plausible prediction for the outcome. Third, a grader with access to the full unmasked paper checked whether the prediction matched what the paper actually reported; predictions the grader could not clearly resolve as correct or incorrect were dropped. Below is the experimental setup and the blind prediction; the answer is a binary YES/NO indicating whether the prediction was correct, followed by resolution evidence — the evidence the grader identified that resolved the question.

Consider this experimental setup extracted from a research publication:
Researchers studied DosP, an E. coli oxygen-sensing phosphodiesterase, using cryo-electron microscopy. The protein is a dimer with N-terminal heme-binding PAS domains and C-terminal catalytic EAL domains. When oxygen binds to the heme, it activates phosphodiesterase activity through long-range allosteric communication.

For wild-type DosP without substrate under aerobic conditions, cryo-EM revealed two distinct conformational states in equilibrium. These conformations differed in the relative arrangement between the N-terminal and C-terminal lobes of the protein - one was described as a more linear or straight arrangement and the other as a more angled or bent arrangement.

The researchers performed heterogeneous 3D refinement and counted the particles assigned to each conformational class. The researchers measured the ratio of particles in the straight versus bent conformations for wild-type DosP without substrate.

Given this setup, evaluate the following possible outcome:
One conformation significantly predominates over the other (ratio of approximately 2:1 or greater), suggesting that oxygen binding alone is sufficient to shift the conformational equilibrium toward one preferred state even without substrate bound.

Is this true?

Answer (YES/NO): NO